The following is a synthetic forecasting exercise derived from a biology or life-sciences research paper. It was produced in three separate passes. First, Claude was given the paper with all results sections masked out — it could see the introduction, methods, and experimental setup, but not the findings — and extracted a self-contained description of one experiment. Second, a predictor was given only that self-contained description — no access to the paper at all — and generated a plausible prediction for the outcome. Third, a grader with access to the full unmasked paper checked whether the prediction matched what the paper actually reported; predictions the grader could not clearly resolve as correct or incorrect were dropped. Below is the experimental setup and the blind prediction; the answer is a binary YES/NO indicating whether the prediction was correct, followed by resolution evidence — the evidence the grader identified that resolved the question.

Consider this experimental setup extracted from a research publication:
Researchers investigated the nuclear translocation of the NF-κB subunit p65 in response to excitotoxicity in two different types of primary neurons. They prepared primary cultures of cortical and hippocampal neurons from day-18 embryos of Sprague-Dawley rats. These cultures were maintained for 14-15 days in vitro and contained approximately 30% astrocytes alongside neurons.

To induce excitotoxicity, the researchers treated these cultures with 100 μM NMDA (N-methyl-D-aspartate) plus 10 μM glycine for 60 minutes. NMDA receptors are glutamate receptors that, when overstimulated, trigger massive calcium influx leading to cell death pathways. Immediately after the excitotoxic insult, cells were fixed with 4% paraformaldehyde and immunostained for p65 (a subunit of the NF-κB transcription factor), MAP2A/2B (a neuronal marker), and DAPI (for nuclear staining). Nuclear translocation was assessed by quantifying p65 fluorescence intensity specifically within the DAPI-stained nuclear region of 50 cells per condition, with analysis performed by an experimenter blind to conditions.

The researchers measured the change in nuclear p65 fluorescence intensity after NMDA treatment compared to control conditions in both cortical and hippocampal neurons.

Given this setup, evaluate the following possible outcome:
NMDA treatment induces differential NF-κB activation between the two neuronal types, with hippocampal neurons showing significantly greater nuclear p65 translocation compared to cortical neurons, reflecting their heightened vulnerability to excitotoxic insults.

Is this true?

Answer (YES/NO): YES